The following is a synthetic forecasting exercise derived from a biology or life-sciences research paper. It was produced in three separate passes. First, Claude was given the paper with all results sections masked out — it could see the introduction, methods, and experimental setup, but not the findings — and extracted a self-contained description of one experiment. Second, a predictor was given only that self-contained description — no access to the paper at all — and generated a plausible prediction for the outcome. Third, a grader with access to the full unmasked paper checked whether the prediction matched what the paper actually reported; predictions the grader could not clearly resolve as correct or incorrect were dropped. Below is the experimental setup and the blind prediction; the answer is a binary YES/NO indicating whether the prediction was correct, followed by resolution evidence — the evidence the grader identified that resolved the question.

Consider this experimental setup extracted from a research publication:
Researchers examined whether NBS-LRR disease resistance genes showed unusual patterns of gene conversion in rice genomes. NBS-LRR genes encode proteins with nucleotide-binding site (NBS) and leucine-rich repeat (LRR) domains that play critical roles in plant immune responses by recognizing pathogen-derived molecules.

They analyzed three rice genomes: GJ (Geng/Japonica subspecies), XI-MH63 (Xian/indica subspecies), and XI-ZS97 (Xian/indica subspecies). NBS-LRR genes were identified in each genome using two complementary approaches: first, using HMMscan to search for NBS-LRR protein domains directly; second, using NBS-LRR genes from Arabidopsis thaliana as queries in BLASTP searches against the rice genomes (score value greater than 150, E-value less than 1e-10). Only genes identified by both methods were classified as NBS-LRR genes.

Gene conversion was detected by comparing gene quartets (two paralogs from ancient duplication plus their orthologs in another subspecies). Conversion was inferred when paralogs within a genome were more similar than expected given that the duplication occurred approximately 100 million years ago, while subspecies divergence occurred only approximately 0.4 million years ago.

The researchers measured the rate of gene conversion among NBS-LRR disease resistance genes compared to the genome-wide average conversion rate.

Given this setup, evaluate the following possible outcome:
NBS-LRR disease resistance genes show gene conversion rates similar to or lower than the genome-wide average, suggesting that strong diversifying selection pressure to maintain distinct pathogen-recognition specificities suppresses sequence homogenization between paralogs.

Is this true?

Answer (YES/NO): NO